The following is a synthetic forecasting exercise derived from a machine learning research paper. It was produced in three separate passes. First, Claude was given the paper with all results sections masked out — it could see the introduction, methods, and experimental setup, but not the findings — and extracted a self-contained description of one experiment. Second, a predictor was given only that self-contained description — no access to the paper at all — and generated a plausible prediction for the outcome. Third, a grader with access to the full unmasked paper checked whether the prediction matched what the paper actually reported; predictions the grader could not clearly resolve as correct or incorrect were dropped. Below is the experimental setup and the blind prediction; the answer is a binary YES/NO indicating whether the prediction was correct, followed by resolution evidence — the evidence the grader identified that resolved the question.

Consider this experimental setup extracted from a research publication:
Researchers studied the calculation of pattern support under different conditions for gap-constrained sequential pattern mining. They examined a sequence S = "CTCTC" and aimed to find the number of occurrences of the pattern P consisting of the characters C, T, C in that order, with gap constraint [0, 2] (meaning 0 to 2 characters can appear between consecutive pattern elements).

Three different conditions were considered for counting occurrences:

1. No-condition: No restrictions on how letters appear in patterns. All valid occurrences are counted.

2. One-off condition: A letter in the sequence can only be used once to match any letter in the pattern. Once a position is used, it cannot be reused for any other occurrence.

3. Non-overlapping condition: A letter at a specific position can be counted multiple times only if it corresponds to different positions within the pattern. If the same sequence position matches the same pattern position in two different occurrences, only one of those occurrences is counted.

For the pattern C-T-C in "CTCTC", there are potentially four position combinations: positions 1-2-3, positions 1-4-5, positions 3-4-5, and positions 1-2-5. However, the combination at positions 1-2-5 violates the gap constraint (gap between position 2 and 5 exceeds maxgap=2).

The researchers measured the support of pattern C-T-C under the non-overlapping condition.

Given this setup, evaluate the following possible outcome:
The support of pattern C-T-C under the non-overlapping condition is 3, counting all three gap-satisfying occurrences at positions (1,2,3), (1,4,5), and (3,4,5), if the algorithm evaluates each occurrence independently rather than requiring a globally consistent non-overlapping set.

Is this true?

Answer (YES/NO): NO